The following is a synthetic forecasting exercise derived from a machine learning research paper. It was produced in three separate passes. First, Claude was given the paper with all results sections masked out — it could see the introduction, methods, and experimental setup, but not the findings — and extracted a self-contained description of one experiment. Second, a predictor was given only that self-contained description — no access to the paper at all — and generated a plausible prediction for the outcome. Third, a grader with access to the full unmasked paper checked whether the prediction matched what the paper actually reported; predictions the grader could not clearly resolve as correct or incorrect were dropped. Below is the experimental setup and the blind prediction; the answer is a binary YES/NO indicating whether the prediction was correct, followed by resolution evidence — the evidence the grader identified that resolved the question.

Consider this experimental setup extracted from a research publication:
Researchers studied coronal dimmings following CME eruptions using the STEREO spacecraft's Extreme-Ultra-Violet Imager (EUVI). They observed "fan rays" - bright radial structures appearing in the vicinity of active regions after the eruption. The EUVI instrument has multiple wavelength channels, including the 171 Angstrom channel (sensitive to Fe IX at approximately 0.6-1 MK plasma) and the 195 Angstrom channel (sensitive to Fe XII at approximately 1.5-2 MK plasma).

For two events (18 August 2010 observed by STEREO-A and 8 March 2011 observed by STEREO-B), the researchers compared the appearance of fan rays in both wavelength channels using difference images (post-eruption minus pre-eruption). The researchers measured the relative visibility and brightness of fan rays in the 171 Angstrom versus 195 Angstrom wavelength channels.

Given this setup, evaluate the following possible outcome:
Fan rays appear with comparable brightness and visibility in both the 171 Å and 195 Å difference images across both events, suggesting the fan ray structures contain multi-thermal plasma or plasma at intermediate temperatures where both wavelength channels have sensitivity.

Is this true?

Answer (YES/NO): NO